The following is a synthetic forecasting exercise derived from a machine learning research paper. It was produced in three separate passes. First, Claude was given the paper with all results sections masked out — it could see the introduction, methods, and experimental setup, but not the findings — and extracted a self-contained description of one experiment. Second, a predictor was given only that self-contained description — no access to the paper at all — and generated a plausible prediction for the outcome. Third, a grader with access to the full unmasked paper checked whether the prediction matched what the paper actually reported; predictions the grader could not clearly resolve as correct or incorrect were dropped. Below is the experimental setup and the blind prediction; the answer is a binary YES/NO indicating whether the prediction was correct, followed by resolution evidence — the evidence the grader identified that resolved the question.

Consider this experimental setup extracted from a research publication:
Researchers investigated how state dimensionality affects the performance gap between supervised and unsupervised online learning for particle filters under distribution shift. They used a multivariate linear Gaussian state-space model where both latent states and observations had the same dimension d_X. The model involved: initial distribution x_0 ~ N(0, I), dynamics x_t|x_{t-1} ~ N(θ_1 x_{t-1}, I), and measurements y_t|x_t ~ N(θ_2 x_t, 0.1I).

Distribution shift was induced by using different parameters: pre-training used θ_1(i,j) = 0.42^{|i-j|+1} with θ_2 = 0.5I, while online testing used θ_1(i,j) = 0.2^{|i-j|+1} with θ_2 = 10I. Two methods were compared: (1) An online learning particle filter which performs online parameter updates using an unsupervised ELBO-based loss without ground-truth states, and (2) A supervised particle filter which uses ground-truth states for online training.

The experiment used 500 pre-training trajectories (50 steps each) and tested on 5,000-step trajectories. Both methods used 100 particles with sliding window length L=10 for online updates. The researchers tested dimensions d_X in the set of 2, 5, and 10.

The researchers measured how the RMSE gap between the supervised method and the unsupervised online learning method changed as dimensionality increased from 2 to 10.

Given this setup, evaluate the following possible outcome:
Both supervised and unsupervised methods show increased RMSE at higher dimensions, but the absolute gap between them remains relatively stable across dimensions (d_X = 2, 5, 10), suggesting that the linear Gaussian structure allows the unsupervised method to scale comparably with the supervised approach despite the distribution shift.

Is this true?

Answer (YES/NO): NO